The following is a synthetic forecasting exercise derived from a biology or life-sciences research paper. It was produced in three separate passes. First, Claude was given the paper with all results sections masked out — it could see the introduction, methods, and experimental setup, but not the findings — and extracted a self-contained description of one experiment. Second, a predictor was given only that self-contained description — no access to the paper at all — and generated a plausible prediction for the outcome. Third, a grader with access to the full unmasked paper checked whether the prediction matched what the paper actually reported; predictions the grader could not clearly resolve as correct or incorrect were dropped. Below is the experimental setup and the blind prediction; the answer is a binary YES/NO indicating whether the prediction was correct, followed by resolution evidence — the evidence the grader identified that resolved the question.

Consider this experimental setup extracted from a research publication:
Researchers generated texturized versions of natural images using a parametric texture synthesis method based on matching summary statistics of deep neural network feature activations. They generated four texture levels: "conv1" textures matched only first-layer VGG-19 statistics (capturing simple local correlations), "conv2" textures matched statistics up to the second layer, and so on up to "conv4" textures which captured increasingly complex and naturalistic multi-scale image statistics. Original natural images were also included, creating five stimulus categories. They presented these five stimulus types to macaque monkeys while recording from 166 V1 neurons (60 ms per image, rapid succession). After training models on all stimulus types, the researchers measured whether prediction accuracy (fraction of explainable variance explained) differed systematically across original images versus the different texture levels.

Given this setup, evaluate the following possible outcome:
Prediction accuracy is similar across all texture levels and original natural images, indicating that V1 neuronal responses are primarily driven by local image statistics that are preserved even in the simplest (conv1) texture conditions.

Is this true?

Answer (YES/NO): YES